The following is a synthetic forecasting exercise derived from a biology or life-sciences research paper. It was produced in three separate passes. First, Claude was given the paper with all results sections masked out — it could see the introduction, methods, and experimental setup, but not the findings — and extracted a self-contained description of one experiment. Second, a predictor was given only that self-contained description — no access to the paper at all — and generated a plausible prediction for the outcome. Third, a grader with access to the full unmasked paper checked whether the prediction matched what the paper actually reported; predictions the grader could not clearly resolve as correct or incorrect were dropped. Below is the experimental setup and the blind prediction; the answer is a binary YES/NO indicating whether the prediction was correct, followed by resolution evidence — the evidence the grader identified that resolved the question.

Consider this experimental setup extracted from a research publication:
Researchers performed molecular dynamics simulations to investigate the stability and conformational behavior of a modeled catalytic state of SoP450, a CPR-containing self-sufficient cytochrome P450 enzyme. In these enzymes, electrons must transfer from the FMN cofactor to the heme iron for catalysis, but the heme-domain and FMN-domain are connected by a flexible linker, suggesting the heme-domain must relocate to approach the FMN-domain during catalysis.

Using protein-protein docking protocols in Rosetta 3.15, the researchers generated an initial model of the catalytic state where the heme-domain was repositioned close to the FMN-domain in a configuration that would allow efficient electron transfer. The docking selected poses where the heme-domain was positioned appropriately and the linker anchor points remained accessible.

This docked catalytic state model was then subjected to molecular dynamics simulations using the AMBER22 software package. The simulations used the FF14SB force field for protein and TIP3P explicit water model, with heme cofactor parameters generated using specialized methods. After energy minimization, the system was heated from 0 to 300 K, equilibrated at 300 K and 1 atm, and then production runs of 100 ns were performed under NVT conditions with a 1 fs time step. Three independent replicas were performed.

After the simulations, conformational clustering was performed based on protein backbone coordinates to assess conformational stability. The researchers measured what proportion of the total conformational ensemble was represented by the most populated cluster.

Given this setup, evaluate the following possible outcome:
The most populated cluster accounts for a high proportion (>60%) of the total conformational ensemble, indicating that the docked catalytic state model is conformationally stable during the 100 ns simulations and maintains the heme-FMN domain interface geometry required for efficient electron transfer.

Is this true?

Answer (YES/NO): YES